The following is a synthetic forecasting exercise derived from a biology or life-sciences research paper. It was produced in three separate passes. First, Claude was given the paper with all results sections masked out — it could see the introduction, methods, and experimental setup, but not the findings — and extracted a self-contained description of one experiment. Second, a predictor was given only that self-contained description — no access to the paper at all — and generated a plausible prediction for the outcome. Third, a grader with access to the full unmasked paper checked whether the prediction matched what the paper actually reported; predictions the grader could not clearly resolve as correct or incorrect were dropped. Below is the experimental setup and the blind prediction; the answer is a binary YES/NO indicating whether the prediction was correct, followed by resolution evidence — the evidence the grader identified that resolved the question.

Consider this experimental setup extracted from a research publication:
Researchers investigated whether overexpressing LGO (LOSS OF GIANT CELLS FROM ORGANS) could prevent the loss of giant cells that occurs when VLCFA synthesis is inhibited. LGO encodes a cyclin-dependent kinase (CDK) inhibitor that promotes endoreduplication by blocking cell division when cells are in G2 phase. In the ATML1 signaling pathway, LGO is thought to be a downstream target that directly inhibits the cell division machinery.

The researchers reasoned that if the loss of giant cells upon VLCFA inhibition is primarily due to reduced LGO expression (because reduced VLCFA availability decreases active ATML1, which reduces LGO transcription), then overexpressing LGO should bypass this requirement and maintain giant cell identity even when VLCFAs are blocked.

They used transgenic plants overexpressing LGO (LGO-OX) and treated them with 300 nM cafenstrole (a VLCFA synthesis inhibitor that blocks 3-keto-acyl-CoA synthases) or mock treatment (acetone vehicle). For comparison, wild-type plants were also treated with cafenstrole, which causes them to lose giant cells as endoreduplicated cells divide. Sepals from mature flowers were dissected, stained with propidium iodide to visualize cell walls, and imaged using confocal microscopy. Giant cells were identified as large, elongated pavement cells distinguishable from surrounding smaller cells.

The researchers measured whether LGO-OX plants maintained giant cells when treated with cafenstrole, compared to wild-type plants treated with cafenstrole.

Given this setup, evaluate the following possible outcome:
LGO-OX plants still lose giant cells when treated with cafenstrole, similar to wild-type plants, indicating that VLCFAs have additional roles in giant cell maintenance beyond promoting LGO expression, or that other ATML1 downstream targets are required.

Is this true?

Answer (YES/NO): NO